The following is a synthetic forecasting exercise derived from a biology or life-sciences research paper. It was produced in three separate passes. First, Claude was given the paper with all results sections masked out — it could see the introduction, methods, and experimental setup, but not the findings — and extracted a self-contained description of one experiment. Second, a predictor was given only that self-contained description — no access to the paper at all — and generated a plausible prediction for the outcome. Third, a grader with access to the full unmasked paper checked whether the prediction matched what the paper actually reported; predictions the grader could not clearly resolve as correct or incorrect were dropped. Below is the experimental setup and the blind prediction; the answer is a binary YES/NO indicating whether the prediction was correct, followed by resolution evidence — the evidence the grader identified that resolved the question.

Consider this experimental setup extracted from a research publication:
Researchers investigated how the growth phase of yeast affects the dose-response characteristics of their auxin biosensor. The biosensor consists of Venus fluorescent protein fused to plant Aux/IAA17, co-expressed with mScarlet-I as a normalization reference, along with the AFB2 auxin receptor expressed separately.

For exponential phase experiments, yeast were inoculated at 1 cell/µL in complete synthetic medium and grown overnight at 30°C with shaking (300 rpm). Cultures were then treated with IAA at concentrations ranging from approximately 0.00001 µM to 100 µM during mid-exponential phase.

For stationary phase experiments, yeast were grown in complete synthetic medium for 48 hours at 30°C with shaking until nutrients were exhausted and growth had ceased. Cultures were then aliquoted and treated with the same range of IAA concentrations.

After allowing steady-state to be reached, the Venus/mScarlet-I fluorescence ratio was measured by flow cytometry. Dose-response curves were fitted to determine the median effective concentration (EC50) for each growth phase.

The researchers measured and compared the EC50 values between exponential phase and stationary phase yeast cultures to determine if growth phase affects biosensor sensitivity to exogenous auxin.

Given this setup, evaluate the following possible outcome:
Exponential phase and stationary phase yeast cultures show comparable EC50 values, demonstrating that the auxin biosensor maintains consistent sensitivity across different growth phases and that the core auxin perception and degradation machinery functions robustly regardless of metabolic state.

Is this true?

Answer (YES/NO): NO